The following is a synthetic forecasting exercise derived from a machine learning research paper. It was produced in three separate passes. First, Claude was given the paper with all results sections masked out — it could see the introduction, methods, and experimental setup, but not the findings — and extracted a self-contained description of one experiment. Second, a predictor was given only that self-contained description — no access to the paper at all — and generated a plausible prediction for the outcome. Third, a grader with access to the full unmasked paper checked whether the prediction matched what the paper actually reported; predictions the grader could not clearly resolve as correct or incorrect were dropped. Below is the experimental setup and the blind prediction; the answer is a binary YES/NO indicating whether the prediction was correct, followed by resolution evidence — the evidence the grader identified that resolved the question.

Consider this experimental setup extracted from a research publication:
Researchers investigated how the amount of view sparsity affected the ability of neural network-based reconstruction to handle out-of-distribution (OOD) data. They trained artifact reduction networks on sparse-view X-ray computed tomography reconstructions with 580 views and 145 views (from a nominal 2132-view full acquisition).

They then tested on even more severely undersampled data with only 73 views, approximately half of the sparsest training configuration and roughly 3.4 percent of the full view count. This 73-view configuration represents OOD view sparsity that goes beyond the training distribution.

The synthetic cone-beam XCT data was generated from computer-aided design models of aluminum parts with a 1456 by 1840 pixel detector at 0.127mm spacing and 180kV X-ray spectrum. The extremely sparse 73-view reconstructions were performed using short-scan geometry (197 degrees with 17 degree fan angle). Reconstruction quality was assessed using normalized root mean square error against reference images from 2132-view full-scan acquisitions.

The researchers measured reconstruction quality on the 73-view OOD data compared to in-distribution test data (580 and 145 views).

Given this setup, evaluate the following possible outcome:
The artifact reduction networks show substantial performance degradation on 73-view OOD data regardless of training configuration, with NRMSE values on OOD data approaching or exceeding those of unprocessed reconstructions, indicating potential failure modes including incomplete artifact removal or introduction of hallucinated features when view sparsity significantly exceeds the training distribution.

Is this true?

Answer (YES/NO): NO